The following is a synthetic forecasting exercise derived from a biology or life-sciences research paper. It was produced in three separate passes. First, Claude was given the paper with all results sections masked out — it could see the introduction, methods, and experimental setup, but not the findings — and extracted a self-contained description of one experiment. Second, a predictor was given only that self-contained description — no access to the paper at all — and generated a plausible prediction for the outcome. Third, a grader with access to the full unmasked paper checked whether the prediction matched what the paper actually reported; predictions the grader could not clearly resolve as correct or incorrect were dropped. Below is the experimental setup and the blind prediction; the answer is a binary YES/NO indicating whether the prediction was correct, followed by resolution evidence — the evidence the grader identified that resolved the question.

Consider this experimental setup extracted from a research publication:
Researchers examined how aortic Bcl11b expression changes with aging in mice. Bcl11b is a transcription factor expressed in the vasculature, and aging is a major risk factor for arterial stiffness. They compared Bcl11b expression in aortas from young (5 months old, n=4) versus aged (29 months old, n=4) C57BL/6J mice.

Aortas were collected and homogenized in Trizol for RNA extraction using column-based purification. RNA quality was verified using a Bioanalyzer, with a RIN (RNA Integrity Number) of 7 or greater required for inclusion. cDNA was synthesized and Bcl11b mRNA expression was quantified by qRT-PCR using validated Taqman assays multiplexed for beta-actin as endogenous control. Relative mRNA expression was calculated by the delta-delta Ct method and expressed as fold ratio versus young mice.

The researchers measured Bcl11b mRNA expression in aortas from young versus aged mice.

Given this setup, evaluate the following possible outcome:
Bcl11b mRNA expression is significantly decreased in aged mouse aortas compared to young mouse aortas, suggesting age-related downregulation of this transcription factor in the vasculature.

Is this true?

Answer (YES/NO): YES